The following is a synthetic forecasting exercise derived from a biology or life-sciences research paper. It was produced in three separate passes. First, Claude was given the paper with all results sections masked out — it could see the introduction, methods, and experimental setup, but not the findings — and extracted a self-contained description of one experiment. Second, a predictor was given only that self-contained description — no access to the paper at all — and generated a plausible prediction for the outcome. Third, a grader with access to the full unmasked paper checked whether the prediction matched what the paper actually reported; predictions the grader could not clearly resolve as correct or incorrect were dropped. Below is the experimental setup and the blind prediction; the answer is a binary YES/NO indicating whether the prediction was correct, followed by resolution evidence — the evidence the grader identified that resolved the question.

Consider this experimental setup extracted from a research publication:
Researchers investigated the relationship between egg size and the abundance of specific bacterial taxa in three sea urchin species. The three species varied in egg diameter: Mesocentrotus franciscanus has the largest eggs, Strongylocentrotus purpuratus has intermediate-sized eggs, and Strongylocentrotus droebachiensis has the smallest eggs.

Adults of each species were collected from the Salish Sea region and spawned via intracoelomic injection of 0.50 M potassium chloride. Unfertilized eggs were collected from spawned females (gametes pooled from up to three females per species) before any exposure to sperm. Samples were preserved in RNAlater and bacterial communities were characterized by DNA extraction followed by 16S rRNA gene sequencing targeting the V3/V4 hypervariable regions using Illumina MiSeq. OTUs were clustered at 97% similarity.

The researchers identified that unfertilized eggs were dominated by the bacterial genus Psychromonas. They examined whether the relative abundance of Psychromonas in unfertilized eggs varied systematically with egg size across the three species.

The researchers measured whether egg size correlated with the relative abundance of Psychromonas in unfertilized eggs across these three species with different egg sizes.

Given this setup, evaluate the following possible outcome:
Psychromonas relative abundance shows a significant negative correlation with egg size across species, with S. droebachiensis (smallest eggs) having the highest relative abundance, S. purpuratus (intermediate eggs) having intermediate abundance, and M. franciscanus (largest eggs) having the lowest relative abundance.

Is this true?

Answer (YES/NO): NO